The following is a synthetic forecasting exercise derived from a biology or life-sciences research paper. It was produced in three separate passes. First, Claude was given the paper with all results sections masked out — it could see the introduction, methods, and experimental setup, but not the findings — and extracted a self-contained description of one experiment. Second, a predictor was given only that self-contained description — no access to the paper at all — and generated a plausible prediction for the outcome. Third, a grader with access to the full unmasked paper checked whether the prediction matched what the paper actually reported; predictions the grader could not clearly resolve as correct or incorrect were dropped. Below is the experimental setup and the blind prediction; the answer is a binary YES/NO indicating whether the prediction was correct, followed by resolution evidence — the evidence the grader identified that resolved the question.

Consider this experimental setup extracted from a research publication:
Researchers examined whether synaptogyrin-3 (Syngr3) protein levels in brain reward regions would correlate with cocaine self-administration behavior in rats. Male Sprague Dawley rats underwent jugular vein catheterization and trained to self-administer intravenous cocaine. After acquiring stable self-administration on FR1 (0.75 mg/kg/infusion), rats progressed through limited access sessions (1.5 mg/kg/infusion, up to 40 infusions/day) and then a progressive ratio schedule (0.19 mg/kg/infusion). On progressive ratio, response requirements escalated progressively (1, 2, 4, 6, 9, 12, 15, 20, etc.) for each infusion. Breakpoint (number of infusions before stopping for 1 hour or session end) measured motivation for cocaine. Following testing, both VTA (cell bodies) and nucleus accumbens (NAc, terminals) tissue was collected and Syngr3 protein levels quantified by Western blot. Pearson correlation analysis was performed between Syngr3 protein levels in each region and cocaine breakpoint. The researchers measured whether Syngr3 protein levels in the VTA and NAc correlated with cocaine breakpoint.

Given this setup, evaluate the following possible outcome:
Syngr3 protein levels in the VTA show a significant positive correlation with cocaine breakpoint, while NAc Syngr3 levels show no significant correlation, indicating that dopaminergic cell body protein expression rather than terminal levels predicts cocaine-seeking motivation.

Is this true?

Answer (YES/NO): NO